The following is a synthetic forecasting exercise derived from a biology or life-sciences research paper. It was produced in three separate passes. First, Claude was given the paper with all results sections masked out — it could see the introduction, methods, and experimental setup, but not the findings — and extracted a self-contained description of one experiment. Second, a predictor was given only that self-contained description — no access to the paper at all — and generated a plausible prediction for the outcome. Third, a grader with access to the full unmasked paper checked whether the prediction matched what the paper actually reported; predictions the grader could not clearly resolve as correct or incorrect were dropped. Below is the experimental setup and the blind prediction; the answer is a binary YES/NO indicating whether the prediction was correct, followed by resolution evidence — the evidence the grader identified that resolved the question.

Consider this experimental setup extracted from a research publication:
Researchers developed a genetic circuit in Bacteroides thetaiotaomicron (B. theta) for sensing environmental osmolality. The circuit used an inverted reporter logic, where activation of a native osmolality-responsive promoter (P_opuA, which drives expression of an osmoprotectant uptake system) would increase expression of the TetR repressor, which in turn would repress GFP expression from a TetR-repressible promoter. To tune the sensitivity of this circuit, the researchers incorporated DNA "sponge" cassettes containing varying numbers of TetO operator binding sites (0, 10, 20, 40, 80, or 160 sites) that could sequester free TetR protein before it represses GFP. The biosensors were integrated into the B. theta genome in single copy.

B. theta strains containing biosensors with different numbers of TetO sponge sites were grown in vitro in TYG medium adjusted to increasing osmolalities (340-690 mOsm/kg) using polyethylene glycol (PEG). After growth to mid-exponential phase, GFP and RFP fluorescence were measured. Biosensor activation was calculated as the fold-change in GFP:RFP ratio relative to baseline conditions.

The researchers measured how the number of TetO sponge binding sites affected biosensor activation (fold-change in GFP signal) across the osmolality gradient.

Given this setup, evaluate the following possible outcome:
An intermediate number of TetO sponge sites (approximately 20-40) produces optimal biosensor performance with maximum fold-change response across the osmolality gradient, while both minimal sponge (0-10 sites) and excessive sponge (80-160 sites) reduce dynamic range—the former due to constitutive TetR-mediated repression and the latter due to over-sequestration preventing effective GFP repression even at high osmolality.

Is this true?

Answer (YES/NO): YES